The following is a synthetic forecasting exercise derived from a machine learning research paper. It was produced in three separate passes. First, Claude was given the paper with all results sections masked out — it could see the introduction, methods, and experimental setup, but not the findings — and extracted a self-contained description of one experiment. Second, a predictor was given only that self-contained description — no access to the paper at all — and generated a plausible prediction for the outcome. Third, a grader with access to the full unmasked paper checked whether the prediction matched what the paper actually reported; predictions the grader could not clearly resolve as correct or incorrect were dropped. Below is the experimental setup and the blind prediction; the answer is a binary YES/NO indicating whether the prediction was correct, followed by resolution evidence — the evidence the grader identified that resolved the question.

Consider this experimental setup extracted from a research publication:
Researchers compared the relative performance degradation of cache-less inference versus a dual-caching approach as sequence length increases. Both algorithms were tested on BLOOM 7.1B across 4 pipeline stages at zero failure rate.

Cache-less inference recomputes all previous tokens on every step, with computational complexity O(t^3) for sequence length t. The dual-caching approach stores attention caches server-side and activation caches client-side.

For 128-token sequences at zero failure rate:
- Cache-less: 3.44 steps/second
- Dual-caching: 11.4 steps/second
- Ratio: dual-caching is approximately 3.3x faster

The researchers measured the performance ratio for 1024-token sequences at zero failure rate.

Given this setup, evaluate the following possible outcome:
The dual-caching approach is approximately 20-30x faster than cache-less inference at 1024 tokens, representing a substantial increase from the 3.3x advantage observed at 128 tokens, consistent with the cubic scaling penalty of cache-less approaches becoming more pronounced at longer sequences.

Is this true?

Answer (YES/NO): NO